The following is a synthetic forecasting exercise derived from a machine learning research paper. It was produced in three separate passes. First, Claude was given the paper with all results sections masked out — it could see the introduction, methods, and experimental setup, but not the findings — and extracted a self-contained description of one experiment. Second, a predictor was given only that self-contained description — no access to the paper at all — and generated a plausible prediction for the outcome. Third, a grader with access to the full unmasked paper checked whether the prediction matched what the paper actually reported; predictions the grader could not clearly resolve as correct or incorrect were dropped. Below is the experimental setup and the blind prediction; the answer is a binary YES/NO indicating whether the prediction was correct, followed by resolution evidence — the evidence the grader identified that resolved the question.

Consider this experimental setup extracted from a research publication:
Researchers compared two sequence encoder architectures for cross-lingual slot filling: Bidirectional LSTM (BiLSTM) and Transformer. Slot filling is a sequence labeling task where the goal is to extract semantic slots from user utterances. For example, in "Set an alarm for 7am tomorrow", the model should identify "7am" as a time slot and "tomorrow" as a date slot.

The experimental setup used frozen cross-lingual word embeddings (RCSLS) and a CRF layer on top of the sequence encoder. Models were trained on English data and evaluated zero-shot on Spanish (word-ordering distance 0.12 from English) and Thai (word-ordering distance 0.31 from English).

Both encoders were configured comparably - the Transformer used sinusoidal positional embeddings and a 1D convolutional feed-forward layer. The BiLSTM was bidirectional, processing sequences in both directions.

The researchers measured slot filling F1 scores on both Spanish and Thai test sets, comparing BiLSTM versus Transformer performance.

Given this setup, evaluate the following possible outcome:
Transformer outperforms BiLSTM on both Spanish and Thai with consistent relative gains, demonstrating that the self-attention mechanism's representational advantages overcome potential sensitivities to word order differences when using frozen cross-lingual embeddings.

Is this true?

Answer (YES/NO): YES